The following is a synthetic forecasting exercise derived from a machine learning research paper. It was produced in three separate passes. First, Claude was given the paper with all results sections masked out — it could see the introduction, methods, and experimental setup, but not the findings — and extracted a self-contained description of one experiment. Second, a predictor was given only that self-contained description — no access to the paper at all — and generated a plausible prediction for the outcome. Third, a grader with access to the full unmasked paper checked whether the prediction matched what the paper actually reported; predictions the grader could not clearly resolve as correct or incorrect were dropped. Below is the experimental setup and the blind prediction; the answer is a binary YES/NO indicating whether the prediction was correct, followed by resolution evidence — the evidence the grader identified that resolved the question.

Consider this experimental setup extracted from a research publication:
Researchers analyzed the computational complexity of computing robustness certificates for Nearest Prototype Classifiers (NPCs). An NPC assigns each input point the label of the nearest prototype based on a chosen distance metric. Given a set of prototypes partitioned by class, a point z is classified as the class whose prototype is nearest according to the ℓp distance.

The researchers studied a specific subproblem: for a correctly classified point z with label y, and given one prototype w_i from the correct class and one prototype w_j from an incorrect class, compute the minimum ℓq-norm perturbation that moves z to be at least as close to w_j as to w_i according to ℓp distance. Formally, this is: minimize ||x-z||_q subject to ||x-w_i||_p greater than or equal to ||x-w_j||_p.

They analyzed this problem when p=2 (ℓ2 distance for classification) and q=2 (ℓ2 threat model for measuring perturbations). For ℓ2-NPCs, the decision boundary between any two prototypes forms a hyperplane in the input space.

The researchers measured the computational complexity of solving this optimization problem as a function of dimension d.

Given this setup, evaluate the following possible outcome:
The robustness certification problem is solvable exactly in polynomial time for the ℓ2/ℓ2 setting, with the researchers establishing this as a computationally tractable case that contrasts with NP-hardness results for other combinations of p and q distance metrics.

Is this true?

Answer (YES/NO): YES